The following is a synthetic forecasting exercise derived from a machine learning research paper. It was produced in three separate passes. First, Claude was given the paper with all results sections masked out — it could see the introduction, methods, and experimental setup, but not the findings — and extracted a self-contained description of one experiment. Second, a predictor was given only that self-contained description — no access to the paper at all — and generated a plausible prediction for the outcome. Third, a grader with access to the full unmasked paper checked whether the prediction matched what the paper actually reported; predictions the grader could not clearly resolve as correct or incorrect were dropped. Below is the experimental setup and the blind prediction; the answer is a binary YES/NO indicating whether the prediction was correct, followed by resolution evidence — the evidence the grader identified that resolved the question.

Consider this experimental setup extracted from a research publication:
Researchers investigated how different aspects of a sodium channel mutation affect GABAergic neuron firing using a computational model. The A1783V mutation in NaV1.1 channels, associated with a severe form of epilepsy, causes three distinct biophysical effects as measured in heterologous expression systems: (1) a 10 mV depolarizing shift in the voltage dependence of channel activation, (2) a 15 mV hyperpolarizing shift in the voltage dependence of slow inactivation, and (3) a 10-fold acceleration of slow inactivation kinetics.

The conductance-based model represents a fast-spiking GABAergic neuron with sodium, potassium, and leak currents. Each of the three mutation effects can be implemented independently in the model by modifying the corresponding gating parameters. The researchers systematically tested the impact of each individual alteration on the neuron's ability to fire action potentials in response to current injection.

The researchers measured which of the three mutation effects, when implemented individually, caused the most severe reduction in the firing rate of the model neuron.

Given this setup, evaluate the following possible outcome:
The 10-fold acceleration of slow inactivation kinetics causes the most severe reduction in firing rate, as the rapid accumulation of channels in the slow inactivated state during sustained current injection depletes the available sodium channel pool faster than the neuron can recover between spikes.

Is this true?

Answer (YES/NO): NO